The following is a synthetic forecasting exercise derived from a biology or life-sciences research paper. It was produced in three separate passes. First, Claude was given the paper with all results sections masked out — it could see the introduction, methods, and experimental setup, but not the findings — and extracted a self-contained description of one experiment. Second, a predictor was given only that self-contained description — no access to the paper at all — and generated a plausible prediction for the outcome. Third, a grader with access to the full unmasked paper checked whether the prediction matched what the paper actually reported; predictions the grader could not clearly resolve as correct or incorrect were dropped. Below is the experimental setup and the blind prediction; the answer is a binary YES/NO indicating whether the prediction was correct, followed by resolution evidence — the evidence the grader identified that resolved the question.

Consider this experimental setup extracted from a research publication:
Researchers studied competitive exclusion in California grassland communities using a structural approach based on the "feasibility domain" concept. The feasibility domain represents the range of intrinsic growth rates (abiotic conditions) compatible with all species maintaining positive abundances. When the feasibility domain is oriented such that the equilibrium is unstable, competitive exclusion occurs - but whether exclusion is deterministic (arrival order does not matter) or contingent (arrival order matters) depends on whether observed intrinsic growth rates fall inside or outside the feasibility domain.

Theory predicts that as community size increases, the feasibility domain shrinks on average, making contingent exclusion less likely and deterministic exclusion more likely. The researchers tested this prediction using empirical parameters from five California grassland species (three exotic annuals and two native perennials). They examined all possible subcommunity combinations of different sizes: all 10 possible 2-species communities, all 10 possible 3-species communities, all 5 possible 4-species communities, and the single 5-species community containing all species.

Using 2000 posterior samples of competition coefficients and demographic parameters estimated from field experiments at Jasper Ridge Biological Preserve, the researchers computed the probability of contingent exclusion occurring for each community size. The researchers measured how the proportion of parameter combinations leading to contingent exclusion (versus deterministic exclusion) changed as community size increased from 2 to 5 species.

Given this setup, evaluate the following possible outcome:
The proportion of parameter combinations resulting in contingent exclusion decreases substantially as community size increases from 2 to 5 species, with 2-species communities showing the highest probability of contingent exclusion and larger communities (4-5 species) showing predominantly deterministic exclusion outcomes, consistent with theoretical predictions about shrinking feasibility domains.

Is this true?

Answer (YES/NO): YES